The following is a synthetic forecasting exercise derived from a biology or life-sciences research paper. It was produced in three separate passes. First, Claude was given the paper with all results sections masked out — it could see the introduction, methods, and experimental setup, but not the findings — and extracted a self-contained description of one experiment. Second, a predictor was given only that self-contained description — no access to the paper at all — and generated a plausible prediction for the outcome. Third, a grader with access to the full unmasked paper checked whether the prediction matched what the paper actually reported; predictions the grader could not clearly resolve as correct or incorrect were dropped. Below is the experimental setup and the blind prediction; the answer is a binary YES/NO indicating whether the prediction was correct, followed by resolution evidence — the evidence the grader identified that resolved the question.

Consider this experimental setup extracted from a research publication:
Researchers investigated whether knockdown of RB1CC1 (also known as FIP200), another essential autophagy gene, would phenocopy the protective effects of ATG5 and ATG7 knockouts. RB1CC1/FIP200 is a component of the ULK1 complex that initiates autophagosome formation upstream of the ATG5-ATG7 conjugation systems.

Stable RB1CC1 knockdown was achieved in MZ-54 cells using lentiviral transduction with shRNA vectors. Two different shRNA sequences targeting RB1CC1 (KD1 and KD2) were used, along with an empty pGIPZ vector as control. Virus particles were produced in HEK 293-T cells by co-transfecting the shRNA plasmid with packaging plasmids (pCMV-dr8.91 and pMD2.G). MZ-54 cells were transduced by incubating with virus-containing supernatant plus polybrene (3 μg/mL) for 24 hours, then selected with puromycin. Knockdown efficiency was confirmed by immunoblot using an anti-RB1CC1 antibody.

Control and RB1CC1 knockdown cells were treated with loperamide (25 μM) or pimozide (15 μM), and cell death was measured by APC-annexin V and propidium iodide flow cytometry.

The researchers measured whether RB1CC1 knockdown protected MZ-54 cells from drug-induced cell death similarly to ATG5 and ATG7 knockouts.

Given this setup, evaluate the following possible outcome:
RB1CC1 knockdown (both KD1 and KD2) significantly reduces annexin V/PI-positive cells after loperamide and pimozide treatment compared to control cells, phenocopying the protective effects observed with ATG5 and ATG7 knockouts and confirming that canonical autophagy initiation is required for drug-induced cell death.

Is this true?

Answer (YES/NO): YES